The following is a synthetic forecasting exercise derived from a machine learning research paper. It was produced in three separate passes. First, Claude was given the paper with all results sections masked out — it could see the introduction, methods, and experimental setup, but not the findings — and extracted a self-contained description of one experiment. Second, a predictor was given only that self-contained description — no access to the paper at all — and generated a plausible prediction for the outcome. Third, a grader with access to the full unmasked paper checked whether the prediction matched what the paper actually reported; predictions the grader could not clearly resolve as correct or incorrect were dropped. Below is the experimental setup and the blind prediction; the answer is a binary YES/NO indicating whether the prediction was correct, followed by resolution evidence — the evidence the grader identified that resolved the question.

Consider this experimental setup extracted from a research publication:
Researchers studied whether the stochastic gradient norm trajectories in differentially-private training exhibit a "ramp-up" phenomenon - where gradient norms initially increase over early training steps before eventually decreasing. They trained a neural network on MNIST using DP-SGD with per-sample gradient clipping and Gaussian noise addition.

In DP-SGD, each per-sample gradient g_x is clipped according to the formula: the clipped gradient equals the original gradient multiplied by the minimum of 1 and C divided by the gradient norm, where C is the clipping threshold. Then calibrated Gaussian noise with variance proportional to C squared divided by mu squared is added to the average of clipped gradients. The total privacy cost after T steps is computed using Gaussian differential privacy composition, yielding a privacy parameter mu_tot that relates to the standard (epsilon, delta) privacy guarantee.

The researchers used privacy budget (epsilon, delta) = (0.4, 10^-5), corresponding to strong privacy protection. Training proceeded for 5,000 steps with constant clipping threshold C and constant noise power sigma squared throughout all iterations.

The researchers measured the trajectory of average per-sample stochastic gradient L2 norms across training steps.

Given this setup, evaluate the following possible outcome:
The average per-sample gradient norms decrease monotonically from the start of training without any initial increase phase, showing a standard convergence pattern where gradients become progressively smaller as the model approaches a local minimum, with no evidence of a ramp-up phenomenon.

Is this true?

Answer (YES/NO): NO